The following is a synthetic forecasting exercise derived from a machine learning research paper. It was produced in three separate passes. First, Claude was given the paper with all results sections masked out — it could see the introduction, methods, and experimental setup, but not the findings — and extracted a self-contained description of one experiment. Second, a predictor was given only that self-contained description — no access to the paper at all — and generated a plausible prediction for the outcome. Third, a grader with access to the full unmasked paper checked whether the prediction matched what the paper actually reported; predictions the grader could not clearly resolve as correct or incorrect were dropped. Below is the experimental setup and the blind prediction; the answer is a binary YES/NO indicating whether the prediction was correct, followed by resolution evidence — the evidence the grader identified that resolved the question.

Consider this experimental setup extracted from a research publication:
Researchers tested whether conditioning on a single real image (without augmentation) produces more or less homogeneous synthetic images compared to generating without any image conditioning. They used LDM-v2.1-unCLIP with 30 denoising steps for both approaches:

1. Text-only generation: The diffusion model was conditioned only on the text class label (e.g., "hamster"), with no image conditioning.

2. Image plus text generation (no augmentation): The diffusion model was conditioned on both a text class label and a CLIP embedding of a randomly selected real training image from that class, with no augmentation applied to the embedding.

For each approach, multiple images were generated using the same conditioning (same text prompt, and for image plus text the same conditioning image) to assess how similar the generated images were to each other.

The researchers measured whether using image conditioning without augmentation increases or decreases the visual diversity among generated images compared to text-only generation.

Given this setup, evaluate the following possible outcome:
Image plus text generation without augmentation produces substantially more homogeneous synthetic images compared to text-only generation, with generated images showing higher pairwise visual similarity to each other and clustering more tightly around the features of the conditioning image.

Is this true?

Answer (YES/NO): YES